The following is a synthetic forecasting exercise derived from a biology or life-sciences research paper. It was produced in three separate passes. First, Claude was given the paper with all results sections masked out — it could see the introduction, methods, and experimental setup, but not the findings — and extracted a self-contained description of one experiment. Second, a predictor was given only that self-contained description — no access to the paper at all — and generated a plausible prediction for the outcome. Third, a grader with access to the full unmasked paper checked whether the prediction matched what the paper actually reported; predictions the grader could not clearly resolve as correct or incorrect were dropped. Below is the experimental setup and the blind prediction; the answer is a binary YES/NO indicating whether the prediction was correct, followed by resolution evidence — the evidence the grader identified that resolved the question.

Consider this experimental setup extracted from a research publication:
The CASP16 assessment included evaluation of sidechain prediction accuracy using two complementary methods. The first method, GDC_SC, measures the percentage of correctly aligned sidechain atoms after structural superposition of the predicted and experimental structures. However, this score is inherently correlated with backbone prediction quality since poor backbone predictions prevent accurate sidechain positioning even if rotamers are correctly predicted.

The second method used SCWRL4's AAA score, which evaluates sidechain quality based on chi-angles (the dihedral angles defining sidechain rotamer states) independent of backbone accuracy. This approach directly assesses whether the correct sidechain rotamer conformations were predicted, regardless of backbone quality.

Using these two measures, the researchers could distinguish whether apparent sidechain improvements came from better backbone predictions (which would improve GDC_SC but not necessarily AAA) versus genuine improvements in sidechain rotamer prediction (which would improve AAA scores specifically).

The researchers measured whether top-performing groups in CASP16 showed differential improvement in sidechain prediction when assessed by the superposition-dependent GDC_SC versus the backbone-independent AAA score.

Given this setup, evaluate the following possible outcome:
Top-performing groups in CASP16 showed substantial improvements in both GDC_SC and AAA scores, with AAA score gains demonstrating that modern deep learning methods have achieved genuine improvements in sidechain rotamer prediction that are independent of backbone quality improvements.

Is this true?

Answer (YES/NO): NO